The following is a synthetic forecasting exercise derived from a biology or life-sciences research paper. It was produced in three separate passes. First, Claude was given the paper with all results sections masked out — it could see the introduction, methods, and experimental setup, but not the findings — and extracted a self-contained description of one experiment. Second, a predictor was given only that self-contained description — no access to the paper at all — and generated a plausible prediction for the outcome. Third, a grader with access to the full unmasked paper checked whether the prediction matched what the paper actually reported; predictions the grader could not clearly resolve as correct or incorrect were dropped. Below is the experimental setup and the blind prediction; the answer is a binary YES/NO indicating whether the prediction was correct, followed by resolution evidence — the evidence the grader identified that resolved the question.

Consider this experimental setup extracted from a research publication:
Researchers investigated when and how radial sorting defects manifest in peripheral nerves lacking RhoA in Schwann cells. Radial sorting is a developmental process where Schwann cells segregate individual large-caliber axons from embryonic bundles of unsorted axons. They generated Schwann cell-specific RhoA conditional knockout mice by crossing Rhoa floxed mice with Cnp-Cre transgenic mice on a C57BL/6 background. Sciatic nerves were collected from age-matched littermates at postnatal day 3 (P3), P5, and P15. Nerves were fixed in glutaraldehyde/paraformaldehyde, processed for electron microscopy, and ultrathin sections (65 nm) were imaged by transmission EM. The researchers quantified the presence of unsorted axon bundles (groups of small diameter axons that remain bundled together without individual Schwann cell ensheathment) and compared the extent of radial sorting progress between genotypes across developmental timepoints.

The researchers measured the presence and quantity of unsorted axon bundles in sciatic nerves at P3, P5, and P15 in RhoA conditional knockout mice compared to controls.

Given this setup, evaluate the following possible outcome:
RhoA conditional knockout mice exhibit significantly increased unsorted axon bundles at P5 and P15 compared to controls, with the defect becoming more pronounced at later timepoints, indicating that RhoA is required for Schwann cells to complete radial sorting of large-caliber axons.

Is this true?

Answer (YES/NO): NO